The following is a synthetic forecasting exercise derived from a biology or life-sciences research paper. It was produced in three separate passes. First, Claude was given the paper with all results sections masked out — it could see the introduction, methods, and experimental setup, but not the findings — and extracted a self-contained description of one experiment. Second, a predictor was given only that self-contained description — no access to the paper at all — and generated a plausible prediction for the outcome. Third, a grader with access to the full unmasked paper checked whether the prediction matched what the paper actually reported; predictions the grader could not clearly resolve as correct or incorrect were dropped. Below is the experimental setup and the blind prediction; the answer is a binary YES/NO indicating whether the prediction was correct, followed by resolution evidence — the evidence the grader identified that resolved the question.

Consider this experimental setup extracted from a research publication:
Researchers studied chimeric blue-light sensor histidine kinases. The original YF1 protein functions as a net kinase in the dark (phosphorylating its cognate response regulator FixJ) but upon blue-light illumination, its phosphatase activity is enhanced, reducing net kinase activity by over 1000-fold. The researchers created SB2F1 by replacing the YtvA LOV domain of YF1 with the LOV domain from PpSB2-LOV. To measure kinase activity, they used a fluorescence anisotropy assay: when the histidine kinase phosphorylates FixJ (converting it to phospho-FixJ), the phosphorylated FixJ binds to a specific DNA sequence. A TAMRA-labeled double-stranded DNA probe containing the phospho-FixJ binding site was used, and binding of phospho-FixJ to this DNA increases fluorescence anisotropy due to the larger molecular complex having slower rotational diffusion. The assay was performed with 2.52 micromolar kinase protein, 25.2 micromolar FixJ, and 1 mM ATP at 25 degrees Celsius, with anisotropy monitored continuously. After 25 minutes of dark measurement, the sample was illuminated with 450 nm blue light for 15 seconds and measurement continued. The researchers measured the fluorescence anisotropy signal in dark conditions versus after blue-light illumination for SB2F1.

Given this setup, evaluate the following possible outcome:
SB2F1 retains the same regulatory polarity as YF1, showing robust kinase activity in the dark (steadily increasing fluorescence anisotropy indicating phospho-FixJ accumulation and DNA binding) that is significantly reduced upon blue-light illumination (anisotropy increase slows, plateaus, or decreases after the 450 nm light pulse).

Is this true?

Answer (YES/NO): YES